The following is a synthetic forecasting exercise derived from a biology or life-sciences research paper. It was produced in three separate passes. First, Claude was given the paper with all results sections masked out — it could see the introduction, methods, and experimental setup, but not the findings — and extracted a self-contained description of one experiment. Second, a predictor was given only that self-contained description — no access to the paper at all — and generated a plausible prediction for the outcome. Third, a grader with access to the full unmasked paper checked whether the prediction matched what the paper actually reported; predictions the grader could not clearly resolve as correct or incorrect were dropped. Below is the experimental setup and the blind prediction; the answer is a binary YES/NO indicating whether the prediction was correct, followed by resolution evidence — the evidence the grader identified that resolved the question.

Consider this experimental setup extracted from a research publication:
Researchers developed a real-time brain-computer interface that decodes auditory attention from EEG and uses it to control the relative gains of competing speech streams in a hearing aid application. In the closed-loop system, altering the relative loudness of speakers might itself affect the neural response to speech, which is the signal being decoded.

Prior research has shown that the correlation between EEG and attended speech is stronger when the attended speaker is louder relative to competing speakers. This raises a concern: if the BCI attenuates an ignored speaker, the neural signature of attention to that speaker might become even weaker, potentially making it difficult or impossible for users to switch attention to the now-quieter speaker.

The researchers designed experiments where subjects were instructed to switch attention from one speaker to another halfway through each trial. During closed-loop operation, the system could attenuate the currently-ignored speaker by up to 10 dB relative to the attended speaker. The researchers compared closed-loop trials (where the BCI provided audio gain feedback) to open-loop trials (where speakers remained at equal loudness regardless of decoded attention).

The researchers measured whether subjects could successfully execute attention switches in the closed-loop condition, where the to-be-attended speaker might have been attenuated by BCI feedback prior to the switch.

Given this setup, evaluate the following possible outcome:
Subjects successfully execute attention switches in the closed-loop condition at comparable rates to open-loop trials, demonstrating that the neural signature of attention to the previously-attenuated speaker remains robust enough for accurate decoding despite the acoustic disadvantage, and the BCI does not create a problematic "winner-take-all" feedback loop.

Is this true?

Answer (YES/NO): YES